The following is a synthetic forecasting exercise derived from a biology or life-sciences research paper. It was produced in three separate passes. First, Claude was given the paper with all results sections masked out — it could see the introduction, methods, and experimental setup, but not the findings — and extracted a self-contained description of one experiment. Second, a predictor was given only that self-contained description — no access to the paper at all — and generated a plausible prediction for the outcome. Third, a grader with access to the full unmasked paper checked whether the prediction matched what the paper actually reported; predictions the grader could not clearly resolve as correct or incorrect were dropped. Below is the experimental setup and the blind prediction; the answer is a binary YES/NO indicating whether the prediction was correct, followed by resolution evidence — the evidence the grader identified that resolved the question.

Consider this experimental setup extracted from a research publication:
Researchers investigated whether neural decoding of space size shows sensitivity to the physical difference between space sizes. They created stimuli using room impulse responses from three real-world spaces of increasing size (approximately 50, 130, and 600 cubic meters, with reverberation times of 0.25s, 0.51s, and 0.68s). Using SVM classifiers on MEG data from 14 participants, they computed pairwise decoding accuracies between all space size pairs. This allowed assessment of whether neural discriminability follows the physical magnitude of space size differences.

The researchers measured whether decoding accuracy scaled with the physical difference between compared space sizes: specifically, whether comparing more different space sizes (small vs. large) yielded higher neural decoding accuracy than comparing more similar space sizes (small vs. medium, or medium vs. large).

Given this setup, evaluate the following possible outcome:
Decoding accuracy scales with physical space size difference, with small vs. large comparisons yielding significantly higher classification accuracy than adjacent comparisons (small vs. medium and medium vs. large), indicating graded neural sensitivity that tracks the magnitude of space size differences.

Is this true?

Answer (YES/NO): YES